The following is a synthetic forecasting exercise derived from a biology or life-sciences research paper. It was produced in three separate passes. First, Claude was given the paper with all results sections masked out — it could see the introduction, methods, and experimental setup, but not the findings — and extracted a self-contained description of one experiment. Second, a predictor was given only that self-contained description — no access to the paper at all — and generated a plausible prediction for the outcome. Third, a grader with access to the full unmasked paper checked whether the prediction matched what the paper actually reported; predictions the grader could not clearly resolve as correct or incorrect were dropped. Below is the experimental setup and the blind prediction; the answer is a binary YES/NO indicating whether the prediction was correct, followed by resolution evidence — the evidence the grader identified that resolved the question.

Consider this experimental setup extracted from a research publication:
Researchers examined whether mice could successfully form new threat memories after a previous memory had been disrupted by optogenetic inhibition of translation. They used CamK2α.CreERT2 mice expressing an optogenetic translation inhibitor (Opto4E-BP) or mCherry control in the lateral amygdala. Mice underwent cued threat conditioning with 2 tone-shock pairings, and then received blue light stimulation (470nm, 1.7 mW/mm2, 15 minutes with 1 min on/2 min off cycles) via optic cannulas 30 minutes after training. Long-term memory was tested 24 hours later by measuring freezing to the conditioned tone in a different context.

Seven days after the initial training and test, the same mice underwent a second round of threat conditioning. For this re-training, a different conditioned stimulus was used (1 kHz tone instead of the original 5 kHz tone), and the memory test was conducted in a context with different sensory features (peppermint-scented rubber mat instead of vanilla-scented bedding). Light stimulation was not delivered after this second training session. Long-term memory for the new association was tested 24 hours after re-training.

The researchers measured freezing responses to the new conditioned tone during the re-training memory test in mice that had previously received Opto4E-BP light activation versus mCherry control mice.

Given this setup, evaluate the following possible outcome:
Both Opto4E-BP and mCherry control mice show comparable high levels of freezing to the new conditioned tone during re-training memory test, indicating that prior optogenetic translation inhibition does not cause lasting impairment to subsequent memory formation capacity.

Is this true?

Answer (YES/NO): YES